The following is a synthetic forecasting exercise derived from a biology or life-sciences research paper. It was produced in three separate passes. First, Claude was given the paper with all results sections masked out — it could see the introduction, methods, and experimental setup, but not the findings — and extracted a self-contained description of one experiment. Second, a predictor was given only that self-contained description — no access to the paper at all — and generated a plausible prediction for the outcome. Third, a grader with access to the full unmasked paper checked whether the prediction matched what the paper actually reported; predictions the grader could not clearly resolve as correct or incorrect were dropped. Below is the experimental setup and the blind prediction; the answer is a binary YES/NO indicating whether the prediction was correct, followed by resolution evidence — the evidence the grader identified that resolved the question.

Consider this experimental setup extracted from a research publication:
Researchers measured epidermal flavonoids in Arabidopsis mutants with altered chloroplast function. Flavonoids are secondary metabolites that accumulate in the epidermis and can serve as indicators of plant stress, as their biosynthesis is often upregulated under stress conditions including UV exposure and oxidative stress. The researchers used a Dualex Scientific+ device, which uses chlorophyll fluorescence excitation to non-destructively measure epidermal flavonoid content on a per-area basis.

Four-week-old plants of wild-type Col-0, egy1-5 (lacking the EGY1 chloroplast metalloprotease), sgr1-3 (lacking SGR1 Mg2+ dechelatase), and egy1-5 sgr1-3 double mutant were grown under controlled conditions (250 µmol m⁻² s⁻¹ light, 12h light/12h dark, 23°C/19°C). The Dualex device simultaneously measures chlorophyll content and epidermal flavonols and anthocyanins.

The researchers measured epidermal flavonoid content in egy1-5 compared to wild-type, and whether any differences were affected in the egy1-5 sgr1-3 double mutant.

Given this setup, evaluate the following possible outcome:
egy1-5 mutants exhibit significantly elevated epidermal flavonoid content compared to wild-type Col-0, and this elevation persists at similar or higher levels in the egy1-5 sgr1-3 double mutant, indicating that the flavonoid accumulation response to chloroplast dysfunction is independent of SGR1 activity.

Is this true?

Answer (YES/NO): NO